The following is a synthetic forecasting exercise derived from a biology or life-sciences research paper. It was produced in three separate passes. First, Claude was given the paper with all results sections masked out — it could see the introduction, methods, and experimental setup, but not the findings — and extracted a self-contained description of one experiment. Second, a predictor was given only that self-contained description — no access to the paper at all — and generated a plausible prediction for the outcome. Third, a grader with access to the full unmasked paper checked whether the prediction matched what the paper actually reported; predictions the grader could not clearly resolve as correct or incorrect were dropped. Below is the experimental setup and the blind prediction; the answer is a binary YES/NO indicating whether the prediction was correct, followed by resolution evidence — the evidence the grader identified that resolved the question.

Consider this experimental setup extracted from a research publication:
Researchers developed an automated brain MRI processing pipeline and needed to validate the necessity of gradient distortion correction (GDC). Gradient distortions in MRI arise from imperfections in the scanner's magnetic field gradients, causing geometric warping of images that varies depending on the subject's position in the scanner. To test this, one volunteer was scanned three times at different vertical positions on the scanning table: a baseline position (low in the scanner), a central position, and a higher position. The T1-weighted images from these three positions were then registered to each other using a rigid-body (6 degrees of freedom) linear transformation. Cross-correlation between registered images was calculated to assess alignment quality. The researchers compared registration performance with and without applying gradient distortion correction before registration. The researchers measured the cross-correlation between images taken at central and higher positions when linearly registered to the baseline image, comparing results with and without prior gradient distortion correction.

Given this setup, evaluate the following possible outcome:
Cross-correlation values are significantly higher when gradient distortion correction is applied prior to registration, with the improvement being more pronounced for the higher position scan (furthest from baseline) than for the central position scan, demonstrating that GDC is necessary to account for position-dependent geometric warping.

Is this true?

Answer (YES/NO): YES